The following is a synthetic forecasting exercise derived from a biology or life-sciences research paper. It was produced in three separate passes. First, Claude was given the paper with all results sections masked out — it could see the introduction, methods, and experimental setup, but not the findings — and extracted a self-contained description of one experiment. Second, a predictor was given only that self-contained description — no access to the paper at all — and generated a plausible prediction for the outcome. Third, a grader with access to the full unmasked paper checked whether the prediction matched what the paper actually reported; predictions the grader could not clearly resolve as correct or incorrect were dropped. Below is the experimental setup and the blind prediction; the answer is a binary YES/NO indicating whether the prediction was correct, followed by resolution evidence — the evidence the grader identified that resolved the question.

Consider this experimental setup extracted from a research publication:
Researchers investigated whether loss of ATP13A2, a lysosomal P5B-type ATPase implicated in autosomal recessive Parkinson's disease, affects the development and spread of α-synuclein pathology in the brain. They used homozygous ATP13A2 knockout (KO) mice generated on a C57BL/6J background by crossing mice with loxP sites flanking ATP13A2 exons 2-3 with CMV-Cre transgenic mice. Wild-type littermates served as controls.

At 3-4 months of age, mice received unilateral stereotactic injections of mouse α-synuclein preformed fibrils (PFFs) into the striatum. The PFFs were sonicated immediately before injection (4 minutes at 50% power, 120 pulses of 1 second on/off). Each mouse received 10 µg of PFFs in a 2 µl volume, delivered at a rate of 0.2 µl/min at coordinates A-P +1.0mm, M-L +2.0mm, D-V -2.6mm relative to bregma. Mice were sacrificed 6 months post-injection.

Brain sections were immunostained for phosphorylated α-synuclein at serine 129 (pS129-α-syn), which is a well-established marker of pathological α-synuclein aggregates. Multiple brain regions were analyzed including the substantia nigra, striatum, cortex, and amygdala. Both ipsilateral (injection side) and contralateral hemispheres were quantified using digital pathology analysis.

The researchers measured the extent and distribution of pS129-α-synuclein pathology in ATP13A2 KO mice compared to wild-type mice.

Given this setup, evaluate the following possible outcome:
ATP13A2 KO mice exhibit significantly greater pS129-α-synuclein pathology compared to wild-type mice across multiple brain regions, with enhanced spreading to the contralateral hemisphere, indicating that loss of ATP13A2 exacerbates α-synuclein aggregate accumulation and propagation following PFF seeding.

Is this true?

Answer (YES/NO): NO